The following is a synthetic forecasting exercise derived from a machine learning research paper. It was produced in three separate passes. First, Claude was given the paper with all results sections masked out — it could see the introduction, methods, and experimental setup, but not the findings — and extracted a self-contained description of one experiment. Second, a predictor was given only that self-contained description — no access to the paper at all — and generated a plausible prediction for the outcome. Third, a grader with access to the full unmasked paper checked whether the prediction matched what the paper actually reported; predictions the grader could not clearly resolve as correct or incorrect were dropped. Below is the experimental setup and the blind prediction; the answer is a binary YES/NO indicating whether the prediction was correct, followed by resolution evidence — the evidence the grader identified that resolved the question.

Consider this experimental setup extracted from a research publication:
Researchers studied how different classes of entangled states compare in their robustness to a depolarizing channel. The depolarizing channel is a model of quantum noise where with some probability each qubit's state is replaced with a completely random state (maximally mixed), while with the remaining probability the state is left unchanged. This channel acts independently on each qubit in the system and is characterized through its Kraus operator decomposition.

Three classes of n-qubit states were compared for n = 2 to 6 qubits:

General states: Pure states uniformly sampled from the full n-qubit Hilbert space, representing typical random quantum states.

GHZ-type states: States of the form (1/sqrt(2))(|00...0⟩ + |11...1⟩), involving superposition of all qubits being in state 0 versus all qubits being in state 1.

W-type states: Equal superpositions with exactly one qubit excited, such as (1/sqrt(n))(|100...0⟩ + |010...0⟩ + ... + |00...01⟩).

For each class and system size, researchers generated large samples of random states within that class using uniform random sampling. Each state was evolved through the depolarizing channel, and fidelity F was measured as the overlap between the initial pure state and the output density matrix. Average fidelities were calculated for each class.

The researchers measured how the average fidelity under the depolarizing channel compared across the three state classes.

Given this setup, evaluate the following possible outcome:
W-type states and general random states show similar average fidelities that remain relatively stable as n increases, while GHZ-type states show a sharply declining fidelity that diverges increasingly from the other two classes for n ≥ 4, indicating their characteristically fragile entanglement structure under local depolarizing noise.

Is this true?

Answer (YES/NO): NO